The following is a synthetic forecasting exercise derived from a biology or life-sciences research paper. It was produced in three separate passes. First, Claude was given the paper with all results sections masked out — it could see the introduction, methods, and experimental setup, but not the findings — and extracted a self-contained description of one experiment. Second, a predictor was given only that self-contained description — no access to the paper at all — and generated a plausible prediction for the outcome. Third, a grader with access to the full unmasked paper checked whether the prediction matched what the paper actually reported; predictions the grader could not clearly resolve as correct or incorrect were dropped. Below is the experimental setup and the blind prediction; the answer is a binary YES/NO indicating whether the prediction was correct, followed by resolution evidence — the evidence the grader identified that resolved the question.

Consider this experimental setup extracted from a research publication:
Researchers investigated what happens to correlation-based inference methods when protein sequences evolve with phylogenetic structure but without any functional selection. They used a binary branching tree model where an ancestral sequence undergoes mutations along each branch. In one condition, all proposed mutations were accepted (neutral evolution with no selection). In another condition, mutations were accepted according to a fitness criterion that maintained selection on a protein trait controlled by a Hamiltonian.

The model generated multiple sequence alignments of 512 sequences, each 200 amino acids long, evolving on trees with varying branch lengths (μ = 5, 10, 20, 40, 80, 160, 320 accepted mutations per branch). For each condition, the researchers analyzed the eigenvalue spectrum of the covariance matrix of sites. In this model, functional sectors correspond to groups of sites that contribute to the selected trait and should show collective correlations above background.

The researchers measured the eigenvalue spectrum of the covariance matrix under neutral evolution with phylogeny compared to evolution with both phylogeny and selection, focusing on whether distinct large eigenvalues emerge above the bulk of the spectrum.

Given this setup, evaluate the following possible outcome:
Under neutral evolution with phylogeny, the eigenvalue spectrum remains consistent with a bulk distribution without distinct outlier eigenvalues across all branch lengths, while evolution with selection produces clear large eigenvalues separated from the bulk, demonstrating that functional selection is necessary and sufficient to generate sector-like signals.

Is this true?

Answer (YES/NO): NO